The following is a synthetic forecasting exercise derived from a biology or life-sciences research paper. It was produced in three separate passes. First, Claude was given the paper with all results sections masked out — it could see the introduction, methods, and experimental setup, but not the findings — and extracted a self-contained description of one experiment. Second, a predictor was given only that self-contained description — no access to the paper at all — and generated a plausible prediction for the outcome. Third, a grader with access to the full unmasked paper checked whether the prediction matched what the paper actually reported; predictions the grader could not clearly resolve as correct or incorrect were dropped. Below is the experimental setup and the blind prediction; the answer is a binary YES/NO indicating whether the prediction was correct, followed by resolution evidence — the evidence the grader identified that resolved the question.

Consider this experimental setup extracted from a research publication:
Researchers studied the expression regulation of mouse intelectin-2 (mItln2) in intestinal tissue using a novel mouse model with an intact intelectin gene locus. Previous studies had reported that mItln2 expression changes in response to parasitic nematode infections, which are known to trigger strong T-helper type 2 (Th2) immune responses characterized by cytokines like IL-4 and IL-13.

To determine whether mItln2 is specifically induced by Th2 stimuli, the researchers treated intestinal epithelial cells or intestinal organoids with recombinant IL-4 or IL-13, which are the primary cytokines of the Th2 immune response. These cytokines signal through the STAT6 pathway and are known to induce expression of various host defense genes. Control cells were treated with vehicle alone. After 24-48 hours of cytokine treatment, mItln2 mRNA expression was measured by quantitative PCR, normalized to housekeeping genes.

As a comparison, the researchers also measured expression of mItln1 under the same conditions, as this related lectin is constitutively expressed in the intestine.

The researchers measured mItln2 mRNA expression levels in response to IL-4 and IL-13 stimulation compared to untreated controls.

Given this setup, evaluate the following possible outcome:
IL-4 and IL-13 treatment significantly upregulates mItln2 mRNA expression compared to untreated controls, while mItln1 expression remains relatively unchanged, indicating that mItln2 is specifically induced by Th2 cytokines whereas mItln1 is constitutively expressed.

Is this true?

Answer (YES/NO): YES